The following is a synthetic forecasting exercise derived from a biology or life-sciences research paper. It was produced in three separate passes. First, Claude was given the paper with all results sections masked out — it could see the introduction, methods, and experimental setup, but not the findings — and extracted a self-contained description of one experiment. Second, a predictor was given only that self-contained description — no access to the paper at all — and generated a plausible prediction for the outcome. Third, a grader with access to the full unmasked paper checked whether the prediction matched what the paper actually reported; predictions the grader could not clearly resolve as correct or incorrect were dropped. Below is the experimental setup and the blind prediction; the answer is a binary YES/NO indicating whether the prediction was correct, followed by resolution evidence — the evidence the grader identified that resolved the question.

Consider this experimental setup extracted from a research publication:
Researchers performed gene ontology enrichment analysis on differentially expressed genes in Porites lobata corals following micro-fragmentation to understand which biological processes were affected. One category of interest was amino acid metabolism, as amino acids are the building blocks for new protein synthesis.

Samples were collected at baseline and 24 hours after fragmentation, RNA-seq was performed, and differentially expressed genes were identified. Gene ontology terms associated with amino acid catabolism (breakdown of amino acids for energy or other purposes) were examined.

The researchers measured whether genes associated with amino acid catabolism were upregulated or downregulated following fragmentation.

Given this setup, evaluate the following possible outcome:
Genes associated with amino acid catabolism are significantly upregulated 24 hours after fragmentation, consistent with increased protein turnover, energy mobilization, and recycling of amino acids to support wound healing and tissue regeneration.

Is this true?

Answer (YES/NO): NO